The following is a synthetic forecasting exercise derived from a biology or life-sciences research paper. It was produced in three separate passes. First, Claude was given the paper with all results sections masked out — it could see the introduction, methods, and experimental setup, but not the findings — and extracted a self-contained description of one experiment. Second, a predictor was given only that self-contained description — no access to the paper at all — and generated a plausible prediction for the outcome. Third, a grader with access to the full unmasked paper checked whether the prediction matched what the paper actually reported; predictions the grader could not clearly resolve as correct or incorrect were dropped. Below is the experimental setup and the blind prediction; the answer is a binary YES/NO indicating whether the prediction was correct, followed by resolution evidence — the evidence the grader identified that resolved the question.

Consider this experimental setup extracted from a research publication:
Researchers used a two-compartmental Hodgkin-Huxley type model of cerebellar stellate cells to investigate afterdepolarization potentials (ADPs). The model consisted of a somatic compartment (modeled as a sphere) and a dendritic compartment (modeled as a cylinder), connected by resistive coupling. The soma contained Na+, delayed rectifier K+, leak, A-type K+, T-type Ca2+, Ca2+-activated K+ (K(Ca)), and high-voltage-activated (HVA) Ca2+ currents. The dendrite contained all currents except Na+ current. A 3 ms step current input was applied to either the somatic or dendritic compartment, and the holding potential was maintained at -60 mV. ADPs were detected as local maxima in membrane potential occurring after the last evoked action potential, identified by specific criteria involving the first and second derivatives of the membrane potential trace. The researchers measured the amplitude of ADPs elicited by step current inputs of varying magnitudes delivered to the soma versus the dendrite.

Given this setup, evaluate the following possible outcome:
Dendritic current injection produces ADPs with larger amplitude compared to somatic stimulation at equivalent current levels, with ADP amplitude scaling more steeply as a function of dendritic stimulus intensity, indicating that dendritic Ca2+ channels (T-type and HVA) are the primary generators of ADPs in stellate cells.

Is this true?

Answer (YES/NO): YES